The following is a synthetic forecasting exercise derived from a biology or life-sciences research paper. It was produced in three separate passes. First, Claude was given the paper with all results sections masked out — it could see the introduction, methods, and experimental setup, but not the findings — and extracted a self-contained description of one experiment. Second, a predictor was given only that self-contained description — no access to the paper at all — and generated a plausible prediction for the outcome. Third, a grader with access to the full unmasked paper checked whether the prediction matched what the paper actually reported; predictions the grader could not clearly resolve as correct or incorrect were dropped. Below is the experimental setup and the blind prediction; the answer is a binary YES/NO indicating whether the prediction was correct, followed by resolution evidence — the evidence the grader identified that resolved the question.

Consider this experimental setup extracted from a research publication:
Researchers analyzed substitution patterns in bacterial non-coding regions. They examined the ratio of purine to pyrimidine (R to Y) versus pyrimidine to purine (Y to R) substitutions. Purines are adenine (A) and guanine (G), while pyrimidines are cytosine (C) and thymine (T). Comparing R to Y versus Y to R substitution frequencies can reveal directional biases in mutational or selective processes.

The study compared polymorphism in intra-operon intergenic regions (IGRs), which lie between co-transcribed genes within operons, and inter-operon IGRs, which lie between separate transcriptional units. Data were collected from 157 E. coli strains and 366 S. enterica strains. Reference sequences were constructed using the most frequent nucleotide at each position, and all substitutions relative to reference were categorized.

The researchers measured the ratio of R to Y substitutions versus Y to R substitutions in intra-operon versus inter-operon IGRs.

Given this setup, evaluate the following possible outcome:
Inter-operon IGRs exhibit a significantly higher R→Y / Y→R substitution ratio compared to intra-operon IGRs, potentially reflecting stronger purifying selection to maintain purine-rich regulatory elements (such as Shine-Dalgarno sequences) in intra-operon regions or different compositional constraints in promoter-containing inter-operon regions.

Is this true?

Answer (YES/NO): YES